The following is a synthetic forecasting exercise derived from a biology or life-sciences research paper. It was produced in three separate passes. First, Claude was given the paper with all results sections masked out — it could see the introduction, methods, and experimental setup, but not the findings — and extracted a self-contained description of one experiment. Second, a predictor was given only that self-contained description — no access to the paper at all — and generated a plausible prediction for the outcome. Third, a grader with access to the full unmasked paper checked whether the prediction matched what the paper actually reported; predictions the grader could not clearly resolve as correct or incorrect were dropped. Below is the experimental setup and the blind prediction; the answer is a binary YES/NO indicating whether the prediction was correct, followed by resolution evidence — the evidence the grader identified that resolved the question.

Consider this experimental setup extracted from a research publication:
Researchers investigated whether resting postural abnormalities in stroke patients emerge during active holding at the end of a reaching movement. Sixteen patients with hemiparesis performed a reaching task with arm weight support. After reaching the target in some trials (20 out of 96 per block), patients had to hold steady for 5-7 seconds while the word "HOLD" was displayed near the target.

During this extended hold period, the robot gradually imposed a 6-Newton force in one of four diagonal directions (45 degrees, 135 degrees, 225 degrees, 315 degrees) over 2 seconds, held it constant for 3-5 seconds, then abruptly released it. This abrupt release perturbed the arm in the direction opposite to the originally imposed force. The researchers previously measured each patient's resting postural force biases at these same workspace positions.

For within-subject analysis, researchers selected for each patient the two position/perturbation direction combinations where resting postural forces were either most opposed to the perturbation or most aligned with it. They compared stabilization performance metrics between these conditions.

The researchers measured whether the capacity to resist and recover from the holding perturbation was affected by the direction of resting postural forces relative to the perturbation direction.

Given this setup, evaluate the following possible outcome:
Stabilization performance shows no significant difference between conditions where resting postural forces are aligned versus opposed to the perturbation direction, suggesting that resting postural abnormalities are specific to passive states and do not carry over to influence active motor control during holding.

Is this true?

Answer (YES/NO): NO